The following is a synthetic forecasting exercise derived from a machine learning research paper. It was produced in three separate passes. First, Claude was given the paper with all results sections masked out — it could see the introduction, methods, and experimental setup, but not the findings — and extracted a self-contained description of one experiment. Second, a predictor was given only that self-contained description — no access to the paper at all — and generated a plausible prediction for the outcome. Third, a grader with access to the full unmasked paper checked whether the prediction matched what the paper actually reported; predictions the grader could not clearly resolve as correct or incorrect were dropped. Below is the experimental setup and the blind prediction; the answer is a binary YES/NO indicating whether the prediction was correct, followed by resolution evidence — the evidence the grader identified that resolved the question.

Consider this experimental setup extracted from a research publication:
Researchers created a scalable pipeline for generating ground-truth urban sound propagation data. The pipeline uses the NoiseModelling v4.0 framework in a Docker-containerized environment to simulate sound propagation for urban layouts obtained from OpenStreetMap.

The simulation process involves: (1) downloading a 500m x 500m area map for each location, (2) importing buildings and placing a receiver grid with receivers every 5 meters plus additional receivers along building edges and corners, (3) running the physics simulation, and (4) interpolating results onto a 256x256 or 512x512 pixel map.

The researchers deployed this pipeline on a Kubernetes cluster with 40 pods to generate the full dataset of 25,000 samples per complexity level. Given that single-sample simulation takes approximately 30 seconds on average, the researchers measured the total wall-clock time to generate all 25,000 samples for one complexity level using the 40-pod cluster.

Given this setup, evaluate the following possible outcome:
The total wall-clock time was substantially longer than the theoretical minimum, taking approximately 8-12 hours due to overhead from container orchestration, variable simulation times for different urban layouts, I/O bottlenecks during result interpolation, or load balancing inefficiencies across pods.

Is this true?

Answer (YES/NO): NO